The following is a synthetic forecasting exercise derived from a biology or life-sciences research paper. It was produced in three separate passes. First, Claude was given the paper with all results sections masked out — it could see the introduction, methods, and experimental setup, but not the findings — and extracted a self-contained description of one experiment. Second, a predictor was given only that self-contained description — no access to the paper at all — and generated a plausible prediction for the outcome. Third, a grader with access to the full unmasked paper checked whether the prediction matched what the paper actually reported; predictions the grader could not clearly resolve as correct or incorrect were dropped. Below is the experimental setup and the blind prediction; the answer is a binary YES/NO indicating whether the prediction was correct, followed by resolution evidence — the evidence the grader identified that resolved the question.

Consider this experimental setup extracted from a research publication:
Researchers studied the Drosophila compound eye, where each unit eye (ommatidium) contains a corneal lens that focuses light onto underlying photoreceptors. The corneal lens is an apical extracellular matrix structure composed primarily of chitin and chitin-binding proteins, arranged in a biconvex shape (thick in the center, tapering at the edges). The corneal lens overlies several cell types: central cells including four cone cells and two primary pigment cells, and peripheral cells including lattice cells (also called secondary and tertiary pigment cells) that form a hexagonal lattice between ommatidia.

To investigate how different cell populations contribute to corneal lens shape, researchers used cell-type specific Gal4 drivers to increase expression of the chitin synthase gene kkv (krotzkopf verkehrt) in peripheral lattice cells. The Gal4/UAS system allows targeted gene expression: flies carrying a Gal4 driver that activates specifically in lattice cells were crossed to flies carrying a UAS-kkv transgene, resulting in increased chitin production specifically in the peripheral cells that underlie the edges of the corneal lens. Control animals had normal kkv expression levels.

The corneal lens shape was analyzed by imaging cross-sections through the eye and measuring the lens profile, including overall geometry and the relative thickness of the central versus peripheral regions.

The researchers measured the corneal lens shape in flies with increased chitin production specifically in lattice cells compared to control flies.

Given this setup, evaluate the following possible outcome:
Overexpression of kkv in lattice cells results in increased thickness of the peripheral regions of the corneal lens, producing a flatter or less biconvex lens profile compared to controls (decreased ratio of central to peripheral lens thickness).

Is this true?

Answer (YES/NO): YES